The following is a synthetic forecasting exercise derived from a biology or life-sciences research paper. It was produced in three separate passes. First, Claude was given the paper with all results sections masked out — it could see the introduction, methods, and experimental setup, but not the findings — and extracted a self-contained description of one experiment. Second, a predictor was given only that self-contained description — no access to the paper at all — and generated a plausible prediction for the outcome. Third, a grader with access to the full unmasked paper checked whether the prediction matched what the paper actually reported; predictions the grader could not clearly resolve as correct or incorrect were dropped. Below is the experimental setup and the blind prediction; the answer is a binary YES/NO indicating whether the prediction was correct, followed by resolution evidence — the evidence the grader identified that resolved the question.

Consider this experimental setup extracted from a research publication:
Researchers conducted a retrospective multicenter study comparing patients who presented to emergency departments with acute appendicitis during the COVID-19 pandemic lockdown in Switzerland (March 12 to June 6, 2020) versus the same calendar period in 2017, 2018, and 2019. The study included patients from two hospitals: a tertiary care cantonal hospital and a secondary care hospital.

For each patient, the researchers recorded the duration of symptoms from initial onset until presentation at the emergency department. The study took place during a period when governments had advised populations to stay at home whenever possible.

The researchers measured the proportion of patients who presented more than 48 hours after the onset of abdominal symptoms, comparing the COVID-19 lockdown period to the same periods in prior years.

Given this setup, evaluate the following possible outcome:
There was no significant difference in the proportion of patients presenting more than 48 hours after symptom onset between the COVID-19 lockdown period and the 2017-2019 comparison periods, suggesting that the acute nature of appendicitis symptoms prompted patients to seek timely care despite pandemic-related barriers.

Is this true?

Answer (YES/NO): NO